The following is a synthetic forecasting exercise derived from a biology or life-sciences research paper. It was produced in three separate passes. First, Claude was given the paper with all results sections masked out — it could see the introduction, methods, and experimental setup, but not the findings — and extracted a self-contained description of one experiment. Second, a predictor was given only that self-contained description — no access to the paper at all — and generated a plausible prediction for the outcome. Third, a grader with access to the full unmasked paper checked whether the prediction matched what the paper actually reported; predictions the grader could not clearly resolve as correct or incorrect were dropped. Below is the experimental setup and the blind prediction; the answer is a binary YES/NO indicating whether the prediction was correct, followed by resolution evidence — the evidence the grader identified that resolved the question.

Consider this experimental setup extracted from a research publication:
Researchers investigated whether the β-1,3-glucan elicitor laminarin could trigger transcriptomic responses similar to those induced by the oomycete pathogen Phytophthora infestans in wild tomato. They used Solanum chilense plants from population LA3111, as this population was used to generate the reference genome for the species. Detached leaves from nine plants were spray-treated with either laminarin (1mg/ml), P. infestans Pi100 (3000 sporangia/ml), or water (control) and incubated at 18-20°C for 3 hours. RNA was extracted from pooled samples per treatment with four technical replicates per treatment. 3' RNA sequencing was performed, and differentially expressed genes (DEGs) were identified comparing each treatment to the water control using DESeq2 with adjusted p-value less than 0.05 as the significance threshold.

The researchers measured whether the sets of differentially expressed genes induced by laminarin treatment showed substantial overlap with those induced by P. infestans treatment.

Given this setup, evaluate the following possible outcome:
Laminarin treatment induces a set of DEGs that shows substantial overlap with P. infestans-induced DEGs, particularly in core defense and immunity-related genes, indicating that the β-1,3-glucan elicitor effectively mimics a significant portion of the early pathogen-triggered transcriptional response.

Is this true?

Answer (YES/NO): YES